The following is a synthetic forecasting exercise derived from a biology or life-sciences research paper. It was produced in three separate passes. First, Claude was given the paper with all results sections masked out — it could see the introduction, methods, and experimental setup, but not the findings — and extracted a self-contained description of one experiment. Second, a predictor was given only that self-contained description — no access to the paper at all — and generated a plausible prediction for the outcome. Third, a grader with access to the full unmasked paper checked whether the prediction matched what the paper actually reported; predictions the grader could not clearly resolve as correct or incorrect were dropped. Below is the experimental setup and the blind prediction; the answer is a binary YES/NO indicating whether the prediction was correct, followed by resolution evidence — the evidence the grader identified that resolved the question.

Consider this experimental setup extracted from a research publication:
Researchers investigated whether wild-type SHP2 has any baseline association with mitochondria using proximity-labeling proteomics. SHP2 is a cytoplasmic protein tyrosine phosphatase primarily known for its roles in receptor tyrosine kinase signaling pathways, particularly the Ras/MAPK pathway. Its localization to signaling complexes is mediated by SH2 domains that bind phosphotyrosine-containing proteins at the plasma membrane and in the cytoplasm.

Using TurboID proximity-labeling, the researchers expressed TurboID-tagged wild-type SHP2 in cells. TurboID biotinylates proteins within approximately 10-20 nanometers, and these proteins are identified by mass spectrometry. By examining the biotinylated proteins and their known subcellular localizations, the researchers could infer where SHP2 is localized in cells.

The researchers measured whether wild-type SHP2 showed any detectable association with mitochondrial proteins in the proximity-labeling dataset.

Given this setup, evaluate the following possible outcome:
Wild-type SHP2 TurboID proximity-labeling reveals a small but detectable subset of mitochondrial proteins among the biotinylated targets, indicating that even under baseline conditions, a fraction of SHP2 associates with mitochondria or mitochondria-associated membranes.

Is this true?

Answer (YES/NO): YES